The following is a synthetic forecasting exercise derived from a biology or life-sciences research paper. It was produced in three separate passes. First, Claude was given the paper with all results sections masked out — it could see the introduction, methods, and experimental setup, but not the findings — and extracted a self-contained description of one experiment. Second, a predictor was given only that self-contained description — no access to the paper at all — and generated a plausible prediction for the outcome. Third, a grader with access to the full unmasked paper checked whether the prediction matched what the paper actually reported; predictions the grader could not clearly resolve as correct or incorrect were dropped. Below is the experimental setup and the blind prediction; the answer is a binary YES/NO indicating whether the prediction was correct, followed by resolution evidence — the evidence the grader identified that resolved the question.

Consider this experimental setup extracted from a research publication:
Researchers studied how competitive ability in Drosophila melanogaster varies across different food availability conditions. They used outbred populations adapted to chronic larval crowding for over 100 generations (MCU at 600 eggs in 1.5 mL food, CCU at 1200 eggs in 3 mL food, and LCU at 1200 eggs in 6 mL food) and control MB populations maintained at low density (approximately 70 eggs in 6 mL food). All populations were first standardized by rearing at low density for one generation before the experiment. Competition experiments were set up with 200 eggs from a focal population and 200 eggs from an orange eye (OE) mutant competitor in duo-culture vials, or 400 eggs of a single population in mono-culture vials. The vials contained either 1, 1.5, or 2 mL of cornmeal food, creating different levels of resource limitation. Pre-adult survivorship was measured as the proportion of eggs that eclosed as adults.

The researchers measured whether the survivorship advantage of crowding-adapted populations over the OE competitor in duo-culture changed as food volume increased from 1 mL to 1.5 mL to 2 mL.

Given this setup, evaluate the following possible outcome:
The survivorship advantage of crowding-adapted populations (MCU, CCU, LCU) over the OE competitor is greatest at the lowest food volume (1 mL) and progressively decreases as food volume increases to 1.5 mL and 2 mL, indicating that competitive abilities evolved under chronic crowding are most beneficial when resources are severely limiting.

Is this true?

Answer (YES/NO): YES